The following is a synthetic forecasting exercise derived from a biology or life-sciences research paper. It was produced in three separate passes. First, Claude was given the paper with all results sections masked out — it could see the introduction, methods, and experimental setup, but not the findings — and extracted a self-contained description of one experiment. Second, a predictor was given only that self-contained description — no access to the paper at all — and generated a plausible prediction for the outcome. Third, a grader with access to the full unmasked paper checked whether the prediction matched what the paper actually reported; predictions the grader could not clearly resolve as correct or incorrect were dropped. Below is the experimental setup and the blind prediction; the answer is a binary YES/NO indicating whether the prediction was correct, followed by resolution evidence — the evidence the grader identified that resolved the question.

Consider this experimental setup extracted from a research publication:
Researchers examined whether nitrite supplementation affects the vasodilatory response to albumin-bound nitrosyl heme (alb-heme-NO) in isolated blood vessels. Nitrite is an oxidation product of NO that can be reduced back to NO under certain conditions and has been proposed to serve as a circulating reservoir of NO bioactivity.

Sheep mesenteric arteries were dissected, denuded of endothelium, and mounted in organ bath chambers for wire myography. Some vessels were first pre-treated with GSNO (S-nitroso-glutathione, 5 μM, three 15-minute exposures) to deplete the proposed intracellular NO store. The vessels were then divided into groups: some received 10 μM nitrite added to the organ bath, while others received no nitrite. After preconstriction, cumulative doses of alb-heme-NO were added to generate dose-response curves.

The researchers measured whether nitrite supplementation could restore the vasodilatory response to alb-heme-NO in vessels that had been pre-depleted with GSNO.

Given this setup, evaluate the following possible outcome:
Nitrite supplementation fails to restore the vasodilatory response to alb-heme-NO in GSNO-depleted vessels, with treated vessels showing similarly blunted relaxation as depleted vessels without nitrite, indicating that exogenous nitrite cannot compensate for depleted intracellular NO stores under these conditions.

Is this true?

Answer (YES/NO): NO